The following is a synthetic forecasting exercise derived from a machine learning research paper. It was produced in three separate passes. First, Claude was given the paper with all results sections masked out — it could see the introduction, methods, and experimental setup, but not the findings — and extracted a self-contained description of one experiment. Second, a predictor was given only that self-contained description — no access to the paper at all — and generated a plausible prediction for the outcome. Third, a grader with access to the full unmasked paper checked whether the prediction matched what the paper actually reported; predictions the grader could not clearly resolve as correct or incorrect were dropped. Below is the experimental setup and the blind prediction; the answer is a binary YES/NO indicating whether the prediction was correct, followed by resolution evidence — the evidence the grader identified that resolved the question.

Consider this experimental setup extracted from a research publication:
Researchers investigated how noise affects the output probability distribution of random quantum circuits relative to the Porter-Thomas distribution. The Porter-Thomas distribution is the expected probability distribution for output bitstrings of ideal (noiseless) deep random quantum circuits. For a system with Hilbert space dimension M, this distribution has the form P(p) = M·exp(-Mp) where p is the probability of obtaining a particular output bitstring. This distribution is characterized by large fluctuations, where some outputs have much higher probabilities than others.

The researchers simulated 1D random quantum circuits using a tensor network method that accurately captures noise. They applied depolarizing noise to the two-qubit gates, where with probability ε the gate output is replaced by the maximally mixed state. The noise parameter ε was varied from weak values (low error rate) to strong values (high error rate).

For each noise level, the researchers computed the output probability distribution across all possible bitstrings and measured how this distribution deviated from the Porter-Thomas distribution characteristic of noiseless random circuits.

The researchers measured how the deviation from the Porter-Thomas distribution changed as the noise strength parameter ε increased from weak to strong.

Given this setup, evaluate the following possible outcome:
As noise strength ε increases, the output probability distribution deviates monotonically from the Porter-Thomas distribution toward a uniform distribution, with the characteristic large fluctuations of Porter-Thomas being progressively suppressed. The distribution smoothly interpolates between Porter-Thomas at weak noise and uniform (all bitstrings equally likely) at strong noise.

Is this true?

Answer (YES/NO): YES